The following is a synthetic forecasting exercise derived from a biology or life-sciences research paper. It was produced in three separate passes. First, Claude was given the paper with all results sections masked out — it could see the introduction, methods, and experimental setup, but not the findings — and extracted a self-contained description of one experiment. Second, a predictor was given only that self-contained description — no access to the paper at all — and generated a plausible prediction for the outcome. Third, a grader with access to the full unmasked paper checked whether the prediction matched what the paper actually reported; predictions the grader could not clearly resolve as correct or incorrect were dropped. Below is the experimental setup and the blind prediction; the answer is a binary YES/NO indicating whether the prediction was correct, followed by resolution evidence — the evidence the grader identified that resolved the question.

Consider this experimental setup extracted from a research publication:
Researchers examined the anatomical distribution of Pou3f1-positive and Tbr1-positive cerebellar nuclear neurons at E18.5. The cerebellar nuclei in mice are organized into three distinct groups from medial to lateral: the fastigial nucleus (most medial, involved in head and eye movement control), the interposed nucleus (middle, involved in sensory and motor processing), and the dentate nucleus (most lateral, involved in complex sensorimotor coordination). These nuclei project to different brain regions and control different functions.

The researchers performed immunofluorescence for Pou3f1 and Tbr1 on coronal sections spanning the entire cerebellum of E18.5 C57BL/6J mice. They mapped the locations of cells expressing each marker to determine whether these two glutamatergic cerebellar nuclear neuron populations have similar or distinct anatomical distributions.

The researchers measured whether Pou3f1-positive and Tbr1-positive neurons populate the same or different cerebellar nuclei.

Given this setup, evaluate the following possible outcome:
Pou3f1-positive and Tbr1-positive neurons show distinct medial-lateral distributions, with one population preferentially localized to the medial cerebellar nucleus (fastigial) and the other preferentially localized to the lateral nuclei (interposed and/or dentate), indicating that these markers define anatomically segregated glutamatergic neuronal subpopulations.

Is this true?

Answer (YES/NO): YES